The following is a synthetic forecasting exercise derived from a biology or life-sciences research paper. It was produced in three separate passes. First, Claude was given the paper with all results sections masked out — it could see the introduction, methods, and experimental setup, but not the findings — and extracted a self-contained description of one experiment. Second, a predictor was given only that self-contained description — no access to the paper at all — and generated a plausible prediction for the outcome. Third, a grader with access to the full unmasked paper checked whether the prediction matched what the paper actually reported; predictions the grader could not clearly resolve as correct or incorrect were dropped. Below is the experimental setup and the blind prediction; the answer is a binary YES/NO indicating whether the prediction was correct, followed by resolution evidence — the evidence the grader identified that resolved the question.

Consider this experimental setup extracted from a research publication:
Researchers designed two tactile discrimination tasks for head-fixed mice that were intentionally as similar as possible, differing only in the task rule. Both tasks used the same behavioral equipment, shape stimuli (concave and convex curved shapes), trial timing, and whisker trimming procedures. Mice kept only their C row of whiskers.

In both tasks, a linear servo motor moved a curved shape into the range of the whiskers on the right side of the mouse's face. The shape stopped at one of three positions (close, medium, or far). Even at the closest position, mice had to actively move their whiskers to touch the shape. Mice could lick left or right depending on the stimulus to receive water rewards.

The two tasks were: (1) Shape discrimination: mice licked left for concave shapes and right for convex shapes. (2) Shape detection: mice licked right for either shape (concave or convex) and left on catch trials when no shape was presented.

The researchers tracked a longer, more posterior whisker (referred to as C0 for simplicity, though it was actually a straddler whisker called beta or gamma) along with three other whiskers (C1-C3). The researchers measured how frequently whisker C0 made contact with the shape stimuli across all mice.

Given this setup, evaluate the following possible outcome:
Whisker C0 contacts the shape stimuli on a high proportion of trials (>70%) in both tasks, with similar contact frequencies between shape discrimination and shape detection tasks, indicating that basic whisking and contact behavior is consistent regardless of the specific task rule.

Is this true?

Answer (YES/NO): NO